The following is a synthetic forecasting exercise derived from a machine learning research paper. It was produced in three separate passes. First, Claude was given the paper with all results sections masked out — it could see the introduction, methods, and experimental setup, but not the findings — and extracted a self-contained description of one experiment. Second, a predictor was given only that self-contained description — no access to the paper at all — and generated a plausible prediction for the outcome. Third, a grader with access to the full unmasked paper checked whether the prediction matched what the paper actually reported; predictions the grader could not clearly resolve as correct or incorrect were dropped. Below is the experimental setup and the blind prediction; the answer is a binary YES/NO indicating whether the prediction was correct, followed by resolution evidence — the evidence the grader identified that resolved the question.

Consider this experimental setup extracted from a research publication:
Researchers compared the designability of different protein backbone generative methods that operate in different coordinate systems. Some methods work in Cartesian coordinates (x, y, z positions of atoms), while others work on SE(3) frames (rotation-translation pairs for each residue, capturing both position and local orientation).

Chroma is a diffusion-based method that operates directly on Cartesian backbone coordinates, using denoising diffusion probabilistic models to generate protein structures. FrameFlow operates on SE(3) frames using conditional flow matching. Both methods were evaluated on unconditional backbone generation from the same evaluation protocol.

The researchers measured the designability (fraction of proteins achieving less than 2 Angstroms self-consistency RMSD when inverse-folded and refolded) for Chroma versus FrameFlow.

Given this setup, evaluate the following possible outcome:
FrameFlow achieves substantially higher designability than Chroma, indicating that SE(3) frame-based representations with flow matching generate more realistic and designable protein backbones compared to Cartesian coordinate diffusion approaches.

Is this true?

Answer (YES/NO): NO